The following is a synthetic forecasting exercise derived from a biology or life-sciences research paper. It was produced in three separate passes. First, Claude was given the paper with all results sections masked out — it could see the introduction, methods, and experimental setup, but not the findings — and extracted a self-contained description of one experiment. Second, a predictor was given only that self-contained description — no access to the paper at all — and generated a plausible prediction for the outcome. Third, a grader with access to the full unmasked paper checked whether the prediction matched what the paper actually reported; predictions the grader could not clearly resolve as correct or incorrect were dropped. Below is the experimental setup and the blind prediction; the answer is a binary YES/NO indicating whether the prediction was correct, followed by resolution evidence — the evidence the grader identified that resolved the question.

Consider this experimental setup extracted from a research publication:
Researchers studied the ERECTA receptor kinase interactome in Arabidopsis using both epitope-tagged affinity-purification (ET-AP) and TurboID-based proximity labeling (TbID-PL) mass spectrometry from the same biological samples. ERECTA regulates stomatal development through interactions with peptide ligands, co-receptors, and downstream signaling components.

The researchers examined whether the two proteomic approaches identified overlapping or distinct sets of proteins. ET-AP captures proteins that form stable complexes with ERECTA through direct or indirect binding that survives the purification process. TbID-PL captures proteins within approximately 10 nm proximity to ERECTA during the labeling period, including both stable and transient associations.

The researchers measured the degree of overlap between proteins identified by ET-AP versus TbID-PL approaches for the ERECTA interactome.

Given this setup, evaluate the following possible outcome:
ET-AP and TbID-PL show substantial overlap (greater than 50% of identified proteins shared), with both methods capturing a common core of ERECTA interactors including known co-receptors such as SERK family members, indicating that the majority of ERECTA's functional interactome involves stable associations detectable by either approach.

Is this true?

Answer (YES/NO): NO